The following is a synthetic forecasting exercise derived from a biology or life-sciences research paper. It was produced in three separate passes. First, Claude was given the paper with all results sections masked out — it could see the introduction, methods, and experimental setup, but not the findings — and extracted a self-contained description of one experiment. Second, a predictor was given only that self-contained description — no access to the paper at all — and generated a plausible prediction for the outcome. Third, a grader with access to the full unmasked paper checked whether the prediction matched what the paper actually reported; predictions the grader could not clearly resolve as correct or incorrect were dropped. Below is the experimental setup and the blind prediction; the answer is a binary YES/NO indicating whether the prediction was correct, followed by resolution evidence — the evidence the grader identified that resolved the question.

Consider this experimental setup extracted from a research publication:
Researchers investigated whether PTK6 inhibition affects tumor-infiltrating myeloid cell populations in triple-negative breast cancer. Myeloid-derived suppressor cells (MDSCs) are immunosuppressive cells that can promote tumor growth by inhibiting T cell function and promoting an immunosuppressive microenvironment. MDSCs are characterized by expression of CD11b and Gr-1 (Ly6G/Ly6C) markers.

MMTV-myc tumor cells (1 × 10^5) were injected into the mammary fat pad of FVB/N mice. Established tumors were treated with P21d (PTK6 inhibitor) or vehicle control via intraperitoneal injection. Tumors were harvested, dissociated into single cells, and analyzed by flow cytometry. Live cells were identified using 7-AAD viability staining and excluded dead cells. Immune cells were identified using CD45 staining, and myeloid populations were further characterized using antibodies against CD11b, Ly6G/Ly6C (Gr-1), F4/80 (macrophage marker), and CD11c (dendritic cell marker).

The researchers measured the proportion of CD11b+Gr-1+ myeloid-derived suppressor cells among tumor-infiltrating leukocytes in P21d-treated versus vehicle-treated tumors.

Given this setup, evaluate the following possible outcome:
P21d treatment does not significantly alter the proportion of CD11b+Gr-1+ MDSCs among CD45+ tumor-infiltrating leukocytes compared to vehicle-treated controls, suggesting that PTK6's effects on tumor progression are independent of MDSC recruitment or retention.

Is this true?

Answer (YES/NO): NO